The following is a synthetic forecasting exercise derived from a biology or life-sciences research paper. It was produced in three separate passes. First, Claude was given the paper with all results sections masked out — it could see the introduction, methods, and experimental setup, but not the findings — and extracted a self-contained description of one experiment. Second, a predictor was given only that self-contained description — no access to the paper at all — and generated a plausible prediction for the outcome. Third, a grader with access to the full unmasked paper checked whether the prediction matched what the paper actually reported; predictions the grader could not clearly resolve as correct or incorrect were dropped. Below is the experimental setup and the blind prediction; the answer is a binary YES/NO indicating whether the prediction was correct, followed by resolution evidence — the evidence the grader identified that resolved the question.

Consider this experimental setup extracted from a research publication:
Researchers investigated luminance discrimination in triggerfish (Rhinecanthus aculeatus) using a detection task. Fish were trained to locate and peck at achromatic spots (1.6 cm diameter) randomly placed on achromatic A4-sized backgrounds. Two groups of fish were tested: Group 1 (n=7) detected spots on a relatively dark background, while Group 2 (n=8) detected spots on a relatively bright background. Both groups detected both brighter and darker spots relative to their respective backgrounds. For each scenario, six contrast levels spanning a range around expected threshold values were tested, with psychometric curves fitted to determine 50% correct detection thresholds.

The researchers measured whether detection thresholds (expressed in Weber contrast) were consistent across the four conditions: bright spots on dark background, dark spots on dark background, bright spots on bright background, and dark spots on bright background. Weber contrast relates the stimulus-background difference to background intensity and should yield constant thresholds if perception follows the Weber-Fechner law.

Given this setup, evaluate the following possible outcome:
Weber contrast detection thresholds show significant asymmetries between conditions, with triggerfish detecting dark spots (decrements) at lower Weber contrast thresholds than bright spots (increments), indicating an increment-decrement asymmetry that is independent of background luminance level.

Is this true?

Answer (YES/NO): YES